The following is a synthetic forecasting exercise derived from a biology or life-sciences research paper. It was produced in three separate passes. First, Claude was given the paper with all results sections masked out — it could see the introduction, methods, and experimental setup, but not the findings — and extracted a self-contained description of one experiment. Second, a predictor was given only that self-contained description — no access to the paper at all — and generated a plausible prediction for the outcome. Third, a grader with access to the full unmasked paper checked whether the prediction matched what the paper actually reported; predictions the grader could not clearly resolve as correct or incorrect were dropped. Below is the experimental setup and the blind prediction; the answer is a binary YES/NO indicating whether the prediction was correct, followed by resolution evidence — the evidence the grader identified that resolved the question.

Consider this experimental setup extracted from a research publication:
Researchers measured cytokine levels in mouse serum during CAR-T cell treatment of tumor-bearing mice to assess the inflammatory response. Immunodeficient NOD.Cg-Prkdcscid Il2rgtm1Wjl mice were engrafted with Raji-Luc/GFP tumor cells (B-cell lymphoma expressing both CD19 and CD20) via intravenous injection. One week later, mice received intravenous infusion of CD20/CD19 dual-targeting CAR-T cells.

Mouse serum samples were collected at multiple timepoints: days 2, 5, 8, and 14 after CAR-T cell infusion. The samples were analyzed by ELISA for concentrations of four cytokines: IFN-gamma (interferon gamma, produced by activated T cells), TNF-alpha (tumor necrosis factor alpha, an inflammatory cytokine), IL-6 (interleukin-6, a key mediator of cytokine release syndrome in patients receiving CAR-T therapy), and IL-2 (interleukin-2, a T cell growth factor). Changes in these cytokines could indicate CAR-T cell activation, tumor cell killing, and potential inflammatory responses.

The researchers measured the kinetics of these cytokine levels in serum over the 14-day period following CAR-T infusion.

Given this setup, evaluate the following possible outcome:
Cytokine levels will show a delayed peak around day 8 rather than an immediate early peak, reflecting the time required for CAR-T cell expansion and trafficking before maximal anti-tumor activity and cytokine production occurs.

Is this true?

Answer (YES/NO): NO